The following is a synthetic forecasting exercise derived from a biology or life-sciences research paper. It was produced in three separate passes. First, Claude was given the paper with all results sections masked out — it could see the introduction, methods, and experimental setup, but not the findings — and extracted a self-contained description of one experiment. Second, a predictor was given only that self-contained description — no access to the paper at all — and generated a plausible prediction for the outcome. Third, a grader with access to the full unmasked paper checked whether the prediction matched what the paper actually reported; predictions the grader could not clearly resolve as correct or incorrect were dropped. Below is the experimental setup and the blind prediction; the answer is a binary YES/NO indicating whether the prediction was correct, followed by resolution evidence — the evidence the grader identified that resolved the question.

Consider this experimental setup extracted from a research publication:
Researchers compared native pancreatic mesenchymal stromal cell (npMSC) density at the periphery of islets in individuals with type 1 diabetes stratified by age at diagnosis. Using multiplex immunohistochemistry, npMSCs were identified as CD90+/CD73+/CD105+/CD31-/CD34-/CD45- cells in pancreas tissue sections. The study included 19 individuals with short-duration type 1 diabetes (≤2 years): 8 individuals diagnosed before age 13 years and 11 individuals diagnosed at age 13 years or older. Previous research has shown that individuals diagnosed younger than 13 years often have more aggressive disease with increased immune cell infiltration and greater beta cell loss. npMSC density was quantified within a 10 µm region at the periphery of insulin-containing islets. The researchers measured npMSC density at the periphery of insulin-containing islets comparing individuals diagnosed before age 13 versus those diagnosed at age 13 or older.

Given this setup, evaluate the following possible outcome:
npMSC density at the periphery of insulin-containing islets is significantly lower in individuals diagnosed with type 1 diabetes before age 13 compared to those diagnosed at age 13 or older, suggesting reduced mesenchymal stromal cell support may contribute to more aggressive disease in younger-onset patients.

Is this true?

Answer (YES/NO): YES